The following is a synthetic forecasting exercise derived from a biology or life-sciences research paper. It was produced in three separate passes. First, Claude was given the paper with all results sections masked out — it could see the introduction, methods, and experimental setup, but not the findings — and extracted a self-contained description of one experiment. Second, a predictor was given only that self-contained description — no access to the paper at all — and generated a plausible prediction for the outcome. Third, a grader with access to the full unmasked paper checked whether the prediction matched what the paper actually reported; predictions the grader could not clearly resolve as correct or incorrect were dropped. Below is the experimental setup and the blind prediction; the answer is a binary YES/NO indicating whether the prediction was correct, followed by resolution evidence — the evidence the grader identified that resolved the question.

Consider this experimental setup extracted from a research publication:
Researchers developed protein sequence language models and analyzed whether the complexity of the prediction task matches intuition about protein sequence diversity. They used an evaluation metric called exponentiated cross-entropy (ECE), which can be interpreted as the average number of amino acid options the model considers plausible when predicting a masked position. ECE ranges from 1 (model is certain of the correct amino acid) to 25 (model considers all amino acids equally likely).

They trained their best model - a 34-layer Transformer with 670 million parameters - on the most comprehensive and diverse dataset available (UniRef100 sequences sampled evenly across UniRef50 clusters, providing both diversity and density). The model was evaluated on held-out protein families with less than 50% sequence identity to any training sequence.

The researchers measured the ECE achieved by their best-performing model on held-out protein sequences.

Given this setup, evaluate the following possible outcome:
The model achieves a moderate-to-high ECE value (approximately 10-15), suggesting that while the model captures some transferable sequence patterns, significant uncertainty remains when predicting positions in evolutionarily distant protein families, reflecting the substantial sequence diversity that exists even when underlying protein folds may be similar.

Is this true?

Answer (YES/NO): NO